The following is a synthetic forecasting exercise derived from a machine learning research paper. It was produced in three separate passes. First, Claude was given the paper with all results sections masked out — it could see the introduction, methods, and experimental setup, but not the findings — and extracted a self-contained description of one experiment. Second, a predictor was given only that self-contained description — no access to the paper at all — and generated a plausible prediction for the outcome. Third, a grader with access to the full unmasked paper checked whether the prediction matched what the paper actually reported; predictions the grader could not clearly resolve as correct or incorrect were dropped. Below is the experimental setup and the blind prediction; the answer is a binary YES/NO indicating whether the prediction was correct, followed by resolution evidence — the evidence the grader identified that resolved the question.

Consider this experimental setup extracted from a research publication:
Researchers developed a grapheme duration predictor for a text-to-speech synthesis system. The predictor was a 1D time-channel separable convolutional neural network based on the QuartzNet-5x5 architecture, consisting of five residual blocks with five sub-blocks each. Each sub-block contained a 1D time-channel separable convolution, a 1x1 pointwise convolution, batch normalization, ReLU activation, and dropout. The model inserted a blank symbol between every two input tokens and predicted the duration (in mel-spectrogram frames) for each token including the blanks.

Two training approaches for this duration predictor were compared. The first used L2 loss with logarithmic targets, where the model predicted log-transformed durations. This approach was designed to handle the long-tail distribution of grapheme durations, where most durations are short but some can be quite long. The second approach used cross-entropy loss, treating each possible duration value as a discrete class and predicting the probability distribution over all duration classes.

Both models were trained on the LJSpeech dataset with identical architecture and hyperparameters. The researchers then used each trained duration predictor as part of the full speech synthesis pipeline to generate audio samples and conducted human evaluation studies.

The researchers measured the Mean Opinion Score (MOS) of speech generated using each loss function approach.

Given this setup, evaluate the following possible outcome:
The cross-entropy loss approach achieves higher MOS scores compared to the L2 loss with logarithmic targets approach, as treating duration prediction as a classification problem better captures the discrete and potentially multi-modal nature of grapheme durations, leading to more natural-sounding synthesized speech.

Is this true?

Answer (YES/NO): NO